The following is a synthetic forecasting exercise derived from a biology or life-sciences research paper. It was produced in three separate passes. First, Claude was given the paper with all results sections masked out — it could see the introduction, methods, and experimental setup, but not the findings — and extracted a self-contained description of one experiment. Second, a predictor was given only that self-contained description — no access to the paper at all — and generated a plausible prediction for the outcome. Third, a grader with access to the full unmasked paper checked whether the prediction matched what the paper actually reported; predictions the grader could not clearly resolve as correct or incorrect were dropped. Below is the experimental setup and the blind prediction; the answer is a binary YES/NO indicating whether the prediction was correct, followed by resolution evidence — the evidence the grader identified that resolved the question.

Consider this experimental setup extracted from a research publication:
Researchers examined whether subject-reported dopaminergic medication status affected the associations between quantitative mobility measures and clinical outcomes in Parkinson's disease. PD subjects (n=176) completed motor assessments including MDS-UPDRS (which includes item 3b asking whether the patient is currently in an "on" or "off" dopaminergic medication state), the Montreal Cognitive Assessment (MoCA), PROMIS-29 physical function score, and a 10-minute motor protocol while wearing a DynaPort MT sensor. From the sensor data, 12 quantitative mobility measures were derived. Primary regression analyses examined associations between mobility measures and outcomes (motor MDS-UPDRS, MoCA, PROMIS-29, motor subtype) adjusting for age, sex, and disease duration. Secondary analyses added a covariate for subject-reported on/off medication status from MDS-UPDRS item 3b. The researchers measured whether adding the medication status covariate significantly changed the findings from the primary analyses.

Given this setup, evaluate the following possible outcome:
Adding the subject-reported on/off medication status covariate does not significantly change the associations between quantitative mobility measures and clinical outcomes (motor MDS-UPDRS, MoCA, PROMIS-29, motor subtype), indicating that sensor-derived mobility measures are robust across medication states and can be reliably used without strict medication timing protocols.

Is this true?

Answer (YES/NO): YES